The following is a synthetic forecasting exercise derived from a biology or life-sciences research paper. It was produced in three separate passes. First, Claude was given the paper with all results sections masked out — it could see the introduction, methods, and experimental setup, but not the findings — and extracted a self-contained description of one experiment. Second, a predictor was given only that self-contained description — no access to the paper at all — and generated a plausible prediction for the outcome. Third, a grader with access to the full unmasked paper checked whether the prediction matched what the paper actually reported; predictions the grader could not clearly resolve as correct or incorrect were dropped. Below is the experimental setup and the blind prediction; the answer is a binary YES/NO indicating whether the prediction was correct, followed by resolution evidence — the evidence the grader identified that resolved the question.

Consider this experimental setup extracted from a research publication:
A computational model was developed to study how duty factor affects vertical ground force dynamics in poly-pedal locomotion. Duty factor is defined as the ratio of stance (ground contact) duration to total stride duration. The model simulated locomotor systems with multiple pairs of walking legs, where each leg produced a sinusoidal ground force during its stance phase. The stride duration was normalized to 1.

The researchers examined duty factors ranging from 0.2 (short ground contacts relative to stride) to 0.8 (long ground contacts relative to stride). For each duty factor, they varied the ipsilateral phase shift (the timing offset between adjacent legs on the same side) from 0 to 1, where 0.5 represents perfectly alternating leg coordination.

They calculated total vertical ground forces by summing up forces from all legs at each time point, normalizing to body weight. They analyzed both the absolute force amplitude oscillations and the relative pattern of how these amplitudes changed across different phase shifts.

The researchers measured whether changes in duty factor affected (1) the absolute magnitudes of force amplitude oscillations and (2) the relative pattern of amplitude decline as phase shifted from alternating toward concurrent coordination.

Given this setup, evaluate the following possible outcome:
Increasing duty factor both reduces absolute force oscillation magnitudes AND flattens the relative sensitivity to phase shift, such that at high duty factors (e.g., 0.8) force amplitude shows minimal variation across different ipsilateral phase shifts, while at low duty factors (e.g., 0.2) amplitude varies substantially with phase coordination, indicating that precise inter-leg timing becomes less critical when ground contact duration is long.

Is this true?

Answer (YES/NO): NO